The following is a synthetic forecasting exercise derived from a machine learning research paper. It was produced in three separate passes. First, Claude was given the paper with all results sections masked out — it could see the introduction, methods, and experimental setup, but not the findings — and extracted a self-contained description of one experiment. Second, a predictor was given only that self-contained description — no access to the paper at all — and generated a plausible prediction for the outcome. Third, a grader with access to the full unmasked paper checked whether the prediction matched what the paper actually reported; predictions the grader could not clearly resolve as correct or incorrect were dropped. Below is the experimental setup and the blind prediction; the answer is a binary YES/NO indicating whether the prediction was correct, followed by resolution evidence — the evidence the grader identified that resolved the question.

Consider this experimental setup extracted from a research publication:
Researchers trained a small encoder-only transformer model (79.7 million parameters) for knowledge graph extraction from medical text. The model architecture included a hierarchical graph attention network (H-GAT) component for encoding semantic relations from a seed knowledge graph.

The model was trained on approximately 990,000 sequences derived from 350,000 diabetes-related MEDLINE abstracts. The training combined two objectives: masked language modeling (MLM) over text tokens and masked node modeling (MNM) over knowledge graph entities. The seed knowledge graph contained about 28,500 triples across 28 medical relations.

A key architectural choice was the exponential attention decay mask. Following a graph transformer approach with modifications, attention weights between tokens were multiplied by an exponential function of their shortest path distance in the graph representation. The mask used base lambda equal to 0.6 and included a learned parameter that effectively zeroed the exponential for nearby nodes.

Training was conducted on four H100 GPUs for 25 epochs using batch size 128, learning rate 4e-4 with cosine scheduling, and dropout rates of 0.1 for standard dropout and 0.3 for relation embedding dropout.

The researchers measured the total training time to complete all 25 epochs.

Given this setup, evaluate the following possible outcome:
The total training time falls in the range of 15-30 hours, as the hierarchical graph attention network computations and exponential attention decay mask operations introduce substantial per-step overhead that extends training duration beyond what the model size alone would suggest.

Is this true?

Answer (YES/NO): YES